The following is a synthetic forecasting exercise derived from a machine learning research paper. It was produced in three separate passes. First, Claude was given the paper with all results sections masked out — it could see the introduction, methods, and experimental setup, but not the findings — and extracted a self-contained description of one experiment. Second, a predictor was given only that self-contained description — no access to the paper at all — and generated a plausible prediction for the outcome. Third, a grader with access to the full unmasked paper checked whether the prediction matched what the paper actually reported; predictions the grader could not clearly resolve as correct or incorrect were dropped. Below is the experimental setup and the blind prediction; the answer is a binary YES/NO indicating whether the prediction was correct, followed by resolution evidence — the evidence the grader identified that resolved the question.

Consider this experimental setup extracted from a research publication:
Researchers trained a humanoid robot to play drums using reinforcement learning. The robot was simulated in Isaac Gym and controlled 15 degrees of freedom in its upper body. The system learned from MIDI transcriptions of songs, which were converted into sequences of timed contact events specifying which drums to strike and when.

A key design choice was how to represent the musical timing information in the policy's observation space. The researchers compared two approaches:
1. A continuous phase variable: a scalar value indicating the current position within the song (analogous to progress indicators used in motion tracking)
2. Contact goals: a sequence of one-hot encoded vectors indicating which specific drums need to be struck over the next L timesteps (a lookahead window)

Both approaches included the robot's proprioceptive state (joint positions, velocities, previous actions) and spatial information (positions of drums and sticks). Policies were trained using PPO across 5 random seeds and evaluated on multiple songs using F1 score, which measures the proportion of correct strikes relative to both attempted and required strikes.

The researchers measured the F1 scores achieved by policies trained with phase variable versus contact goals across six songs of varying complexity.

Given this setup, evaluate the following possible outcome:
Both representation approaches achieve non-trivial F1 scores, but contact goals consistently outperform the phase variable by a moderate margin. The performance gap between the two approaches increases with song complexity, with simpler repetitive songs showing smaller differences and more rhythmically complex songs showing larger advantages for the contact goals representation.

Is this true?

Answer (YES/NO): NO